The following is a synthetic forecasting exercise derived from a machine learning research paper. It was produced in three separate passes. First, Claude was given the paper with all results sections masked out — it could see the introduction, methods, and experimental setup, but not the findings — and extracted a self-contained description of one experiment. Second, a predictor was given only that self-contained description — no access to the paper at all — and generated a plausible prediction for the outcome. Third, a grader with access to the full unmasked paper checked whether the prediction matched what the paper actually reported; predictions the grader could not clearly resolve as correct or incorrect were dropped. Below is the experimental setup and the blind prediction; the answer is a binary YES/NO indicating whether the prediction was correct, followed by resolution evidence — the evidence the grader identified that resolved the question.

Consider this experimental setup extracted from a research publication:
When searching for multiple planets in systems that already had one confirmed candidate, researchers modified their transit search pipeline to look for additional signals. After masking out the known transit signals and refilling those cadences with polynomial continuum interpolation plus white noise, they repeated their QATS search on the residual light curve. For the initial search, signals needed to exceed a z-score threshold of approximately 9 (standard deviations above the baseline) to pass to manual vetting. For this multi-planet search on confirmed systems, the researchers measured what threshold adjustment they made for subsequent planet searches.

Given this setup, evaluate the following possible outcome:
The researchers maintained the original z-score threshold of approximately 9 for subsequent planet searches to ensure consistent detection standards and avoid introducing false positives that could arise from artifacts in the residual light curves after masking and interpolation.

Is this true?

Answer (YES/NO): NO